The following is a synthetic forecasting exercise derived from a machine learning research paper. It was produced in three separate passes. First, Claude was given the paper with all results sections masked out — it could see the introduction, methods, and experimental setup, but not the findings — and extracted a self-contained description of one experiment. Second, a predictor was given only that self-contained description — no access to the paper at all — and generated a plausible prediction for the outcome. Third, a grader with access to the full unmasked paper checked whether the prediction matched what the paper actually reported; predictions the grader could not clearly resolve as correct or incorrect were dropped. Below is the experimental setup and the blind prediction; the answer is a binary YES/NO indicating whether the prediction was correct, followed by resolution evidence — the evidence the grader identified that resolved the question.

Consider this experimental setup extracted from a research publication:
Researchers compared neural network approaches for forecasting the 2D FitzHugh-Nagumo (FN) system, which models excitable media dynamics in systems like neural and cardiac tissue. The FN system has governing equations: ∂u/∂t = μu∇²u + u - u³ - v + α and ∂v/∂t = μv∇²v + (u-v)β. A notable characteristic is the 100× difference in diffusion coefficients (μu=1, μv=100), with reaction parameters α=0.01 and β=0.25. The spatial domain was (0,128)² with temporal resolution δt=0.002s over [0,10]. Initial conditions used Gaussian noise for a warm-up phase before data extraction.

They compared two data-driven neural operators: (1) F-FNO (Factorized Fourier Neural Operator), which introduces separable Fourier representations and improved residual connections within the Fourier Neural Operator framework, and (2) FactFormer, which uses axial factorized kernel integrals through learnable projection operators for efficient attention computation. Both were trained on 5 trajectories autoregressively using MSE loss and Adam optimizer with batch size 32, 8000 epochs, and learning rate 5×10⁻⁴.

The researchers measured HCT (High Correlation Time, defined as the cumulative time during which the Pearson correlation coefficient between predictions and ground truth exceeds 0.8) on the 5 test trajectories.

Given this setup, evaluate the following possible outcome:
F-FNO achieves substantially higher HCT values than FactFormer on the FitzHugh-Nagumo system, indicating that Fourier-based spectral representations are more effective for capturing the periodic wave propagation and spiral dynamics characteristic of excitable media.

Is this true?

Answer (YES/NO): NO